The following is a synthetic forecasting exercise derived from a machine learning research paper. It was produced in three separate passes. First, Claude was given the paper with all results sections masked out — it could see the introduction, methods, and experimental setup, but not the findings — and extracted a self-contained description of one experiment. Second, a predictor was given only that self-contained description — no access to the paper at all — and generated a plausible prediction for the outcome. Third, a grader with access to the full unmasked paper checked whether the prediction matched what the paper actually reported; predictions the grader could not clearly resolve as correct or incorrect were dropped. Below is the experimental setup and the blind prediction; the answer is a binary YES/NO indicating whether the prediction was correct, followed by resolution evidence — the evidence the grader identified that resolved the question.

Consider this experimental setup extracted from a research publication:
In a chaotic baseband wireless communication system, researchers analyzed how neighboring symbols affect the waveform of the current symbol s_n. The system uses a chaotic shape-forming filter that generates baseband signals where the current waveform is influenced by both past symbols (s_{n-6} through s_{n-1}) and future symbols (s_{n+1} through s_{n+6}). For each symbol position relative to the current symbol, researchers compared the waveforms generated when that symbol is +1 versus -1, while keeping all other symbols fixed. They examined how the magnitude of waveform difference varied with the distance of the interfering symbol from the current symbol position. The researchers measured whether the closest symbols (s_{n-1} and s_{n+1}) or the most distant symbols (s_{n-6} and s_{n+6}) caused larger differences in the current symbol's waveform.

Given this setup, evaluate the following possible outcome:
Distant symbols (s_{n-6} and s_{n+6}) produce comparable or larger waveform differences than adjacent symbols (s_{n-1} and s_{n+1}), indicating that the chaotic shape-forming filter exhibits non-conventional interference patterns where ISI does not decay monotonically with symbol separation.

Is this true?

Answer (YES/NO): NO